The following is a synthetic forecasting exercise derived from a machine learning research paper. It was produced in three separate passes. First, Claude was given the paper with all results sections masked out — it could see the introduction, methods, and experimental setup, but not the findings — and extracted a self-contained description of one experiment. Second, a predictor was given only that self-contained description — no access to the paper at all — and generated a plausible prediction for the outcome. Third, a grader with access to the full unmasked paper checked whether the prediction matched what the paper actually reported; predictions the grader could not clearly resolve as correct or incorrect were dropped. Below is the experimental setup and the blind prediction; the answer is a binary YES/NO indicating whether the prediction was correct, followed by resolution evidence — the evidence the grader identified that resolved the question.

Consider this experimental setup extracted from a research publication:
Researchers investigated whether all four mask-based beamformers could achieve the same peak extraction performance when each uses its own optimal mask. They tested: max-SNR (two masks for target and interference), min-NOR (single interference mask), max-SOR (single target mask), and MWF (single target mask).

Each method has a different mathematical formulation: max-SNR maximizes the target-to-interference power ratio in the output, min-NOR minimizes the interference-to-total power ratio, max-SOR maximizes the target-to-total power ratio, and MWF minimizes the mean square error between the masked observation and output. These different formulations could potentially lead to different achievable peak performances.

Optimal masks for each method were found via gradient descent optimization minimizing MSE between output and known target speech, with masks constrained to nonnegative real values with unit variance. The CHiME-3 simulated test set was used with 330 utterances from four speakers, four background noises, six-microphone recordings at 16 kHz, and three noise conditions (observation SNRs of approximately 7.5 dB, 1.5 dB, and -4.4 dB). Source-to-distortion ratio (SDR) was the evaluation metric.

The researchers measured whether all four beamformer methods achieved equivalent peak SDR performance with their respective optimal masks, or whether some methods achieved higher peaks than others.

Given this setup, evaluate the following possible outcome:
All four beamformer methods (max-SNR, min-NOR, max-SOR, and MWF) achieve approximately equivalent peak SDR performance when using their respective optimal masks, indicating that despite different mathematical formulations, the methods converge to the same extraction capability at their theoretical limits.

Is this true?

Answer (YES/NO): YES